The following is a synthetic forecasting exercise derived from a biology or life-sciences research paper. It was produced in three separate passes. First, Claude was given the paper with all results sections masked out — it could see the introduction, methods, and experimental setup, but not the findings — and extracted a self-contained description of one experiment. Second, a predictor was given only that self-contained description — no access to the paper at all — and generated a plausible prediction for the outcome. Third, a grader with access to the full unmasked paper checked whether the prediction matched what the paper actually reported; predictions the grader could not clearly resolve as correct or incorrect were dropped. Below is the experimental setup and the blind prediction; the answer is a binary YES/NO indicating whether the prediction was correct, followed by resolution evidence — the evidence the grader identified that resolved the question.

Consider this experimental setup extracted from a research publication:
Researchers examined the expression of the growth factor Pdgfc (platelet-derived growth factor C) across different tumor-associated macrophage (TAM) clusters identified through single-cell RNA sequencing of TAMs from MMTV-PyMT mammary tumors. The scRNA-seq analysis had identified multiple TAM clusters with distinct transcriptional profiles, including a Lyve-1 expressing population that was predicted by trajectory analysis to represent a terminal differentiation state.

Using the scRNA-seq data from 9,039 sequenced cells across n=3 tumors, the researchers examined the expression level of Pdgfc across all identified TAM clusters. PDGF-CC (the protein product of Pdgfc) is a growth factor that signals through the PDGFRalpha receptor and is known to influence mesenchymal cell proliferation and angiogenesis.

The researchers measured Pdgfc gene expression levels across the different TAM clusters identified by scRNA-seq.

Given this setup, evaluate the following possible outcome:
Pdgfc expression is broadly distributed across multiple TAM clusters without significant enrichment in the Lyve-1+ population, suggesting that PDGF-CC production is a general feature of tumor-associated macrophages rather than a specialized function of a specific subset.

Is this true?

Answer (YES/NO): NO